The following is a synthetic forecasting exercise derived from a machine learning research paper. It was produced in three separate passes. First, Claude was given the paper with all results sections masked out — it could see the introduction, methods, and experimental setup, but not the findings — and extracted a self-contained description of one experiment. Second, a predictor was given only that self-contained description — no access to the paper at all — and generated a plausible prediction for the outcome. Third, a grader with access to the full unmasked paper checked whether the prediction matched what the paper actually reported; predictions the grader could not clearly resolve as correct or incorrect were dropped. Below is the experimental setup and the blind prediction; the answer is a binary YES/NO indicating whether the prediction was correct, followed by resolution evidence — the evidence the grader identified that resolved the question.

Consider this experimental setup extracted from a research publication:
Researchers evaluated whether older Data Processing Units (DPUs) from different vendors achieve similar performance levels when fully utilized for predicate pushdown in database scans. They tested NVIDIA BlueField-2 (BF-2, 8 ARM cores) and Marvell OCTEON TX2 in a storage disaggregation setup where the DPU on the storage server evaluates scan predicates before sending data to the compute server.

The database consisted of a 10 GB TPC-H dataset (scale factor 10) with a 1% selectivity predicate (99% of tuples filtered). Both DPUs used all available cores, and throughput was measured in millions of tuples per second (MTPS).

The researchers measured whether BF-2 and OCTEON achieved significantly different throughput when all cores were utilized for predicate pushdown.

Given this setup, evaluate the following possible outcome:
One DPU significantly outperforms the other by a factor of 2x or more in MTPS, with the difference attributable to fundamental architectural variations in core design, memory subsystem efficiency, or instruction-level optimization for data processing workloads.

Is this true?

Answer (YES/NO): NO